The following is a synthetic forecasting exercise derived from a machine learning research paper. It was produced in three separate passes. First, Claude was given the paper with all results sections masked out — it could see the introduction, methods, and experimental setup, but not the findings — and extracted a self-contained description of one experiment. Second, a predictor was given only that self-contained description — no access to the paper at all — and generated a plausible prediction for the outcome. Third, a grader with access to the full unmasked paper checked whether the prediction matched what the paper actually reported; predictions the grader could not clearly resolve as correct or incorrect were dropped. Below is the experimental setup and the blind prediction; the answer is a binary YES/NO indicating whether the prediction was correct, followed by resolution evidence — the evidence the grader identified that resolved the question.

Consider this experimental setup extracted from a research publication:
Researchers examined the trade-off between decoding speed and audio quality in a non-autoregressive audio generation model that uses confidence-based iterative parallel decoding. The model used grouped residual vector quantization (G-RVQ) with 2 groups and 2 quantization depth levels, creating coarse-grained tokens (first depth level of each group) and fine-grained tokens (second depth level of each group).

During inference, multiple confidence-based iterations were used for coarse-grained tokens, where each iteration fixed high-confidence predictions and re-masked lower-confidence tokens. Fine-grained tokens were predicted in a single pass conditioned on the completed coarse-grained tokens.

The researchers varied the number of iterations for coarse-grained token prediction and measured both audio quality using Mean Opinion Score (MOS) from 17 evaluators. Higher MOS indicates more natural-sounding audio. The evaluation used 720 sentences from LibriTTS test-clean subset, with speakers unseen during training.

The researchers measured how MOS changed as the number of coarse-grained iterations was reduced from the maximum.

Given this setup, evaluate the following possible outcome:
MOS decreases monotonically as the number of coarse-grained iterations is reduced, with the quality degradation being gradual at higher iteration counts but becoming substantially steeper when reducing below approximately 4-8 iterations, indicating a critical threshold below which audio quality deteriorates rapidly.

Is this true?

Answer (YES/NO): NO